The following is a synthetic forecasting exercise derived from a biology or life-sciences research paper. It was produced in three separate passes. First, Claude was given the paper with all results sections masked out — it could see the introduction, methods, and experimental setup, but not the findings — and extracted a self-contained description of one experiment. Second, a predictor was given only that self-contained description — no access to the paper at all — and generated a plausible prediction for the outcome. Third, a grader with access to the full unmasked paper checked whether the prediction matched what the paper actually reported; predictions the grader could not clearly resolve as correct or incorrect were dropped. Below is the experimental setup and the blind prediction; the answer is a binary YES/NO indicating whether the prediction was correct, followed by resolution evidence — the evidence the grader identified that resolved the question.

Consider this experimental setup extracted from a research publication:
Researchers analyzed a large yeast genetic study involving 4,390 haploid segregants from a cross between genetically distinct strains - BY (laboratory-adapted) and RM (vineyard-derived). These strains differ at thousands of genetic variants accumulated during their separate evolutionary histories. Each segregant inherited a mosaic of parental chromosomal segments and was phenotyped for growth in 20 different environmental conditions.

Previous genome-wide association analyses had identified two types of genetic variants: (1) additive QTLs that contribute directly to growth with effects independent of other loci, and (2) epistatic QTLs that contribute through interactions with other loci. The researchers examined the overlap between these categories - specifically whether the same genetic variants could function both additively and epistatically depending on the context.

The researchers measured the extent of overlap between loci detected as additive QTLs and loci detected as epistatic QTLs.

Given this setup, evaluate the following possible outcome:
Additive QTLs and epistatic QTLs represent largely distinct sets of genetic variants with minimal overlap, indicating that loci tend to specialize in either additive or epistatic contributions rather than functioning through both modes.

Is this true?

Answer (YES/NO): NO